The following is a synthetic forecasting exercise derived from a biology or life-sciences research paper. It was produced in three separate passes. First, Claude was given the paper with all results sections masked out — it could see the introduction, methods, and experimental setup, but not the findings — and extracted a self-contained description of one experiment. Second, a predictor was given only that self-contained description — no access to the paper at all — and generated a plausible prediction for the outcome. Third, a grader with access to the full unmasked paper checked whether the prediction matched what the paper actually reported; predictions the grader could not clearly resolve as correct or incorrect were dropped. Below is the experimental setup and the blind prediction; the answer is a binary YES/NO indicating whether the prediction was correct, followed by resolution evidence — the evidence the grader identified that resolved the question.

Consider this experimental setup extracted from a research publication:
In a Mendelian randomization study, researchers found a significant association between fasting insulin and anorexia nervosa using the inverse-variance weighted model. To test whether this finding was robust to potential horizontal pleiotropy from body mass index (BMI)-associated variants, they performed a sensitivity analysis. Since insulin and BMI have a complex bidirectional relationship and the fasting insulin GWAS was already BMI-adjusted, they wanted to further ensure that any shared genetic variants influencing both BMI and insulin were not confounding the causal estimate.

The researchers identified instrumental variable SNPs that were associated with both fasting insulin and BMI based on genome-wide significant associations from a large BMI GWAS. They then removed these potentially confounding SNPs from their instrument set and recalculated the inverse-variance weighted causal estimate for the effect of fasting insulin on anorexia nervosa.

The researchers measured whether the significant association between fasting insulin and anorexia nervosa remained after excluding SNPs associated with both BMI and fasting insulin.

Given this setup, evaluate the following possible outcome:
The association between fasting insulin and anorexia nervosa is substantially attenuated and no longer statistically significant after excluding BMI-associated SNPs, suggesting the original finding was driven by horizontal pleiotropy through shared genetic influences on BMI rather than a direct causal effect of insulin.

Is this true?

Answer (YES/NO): NO